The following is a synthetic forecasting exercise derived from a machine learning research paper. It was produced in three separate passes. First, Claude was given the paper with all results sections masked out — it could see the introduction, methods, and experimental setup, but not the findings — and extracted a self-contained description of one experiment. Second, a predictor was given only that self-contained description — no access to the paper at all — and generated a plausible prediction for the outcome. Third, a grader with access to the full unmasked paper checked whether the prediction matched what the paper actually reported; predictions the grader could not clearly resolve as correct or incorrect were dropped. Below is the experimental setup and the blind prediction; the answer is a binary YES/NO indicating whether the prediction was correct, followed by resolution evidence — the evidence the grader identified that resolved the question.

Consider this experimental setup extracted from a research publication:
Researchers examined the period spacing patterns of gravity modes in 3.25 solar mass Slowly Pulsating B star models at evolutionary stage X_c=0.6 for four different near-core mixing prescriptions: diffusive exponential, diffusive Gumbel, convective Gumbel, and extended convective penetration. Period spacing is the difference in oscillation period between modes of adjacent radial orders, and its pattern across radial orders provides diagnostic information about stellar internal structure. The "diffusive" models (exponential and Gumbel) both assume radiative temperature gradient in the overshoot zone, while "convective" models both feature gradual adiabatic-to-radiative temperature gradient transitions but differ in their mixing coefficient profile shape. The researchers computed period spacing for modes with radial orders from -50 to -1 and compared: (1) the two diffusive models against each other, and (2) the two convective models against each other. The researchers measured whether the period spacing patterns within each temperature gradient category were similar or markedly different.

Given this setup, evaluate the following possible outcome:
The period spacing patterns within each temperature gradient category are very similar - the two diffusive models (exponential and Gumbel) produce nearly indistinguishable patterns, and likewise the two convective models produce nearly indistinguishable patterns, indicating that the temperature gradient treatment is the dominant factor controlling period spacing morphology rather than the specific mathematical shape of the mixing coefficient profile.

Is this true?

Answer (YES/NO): YES